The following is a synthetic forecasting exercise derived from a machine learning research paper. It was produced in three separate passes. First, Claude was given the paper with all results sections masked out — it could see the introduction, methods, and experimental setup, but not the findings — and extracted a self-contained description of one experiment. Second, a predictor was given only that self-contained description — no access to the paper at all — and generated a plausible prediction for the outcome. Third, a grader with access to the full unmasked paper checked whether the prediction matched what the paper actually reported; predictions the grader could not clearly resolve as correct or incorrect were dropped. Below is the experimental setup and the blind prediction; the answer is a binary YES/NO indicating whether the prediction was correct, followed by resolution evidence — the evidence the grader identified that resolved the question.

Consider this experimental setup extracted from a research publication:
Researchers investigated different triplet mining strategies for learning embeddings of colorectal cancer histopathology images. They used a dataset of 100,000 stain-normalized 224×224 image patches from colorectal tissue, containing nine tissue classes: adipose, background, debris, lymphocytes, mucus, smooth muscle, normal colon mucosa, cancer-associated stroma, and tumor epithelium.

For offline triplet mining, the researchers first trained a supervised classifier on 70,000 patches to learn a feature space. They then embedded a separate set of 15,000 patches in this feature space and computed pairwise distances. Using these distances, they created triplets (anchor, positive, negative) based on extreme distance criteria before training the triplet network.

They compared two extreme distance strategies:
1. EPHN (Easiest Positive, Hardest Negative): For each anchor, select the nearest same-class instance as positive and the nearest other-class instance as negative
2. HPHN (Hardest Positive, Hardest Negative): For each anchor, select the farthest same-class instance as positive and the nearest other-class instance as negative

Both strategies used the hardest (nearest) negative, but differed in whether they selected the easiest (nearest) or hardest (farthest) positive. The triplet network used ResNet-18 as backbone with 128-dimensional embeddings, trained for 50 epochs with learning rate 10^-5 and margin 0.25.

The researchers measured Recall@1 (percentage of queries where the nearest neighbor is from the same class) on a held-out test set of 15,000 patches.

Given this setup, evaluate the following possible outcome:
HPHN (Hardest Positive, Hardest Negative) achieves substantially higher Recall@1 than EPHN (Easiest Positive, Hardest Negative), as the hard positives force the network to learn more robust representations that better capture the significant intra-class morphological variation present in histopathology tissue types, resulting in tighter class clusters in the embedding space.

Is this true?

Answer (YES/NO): NO